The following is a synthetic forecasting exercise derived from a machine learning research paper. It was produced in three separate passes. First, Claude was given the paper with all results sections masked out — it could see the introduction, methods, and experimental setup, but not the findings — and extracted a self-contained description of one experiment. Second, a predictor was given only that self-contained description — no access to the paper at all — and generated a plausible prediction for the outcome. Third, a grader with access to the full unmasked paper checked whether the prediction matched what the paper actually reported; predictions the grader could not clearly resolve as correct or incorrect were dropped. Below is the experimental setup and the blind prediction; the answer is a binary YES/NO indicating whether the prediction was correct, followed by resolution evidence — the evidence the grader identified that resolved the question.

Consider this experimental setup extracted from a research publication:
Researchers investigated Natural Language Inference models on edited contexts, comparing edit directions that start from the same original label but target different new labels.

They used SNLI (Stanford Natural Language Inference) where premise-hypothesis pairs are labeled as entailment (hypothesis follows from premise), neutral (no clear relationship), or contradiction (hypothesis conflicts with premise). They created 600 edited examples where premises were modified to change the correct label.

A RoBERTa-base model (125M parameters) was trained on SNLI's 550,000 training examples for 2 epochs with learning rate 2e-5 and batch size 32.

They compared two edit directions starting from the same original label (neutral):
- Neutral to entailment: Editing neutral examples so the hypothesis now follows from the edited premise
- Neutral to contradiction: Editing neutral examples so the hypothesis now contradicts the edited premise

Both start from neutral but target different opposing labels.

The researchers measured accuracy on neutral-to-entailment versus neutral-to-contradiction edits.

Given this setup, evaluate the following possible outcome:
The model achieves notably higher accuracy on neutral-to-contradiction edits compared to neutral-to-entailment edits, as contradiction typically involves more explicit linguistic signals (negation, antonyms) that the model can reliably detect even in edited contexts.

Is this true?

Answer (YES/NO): YES